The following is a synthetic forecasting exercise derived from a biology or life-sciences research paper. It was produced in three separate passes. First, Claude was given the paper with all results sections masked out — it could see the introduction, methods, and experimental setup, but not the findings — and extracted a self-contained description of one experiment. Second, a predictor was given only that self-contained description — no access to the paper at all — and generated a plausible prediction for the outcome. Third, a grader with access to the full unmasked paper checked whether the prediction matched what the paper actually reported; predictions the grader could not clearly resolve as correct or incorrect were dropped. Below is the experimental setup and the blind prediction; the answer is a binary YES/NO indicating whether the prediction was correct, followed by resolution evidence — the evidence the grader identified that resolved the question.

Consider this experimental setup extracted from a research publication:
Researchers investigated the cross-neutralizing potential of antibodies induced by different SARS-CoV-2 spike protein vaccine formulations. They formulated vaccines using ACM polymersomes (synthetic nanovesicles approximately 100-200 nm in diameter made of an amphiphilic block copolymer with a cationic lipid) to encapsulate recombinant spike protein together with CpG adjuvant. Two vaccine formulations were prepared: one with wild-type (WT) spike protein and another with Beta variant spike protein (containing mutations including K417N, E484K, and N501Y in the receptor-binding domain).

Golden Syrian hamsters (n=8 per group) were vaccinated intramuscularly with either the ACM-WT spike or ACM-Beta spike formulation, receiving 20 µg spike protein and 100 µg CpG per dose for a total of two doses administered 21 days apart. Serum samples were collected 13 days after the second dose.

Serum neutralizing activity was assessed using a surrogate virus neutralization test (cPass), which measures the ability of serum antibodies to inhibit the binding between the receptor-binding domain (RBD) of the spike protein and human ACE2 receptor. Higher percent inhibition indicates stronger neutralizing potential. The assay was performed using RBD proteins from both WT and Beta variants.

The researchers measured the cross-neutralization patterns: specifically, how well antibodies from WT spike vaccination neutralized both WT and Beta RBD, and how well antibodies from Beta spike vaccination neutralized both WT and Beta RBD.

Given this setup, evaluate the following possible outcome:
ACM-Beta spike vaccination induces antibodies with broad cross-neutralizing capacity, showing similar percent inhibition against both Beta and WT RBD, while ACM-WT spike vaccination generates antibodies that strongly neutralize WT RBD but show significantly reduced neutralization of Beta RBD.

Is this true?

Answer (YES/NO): YES